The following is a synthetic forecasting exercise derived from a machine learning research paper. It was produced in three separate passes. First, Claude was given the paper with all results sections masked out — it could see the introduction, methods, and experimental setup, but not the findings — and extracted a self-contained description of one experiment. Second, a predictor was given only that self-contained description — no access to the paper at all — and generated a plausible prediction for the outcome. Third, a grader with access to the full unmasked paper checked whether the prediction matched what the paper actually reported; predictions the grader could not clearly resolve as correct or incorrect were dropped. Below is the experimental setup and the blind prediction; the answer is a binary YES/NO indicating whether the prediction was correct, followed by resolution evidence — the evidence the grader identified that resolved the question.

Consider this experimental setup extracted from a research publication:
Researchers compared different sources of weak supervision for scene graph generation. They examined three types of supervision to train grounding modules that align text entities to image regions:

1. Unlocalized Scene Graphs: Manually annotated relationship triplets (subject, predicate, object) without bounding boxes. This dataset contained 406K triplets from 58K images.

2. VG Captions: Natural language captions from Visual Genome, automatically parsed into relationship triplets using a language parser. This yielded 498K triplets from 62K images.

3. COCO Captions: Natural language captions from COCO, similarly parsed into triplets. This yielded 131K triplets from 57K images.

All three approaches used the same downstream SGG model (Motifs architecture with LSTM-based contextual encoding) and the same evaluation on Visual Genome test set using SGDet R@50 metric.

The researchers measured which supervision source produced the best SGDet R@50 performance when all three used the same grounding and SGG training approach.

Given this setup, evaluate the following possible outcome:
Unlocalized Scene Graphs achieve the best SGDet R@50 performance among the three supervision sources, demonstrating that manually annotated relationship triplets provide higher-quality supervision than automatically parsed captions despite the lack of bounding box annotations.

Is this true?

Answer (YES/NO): YES